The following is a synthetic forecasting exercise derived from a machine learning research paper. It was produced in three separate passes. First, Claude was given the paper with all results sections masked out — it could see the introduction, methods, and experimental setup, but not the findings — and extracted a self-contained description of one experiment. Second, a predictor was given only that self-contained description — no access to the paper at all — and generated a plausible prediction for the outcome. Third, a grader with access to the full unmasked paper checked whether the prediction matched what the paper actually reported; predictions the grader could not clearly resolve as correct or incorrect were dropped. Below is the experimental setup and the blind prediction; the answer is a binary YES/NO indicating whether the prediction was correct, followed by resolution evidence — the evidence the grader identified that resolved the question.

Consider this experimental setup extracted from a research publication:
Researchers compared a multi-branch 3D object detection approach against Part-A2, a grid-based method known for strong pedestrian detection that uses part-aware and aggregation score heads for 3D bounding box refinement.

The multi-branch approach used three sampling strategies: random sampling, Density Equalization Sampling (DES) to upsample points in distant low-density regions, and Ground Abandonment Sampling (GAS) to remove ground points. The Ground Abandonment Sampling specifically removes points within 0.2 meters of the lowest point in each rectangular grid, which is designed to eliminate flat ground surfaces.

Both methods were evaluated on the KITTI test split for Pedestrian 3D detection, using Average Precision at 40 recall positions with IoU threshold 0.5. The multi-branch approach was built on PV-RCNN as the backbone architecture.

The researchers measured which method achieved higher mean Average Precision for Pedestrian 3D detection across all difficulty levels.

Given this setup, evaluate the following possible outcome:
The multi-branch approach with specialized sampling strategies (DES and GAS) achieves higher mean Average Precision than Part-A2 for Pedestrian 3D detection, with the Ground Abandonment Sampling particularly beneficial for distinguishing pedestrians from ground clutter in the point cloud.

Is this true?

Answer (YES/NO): NO